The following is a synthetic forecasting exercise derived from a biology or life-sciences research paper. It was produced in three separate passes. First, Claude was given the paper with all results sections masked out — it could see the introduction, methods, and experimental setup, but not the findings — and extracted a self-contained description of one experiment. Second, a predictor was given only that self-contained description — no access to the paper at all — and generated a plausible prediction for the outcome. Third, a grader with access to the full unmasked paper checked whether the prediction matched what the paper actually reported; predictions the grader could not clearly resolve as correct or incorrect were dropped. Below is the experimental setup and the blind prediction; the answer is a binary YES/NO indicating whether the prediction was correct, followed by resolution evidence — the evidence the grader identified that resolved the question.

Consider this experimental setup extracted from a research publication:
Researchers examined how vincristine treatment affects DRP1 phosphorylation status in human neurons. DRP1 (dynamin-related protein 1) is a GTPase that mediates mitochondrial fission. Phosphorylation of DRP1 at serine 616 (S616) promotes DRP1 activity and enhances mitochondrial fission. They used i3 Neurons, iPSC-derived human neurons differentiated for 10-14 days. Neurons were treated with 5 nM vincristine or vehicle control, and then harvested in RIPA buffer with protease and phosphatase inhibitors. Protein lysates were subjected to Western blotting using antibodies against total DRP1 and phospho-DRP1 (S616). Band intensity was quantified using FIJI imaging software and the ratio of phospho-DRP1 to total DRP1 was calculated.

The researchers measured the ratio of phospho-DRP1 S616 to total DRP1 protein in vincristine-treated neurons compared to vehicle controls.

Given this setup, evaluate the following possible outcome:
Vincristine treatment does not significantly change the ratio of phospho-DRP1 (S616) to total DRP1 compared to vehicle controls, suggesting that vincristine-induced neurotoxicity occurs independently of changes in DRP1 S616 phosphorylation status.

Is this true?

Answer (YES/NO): YES